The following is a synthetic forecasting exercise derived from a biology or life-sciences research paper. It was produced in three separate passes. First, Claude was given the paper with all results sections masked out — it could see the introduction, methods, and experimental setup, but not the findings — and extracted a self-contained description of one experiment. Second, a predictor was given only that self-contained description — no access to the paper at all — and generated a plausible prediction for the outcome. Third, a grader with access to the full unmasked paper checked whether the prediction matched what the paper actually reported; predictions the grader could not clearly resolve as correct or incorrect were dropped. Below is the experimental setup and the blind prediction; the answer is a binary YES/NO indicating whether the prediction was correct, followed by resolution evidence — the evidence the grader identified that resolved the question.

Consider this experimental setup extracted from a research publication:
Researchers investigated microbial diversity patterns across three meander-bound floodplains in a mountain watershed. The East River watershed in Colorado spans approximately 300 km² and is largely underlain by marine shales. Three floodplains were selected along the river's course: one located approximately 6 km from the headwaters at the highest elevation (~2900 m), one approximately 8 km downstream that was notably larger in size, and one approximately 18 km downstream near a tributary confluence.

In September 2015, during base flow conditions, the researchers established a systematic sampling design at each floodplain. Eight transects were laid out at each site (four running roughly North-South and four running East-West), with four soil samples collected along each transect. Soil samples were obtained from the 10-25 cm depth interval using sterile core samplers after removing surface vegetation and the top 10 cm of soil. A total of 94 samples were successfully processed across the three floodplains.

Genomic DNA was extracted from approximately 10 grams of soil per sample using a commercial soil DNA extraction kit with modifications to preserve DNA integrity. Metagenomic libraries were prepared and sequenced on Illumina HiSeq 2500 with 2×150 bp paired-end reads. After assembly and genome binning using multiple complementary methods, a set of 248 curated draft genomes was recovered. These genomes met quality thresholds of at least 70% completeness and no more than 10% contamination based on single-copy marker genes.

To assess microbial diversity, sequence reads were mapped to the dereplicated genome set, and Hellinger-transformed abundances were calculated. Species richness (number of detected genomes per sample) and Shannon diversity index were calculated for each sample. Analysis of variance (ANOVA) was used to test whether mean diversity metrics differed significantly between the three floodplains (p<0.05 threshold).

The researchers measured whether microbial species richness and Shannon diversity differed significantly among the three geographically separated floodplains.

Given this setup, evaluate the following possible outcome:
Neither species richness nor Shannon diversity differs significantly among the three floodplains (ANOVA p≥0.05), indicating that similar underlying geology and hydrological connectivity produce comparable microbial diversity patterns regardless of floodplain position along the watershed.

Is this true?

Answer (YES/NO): YES